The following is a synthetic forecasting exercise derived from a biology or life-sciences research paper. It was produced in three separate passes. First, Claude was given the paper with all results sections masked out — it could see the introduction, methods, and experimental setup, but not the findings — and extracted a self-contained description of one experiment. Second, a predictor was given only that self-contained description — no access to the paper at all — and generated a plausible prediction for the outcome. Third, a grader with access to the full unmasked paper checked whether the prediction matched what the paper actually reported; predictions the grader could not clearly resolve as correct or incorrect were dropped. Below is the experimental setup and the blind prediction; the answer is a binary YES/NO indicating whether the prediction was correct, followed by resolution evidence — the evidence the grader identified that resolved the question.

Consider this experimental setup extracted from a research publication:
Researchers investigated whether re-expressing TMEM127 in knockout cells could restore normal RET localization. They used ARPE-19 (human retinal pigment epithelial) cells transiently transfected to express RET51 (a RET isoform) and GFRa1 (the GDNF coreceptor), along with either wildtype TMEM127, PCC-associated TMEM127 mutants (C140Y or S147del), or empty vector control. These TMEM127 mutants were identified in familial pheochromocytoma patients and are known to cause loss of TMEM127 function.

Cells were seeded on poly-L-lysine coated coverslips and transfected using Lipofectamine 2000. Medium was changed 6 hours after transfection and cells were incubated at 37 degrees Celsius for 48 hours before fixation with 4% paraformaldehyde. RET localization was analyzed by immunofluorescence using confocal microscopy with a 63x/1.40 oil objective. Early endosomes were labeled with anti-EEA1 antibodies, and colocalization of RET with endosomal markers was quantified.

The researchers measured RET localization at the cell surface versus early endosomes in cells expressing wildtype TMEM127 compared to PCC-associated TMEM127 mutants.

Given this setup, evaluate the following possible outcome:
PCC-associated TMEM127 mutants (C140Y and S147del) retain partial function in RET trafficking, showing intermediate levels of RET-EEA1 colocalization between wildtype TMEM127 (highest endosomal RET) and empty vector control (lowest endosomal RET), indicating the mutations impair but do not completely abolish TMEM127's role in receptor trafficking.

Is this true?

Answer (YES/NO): NO